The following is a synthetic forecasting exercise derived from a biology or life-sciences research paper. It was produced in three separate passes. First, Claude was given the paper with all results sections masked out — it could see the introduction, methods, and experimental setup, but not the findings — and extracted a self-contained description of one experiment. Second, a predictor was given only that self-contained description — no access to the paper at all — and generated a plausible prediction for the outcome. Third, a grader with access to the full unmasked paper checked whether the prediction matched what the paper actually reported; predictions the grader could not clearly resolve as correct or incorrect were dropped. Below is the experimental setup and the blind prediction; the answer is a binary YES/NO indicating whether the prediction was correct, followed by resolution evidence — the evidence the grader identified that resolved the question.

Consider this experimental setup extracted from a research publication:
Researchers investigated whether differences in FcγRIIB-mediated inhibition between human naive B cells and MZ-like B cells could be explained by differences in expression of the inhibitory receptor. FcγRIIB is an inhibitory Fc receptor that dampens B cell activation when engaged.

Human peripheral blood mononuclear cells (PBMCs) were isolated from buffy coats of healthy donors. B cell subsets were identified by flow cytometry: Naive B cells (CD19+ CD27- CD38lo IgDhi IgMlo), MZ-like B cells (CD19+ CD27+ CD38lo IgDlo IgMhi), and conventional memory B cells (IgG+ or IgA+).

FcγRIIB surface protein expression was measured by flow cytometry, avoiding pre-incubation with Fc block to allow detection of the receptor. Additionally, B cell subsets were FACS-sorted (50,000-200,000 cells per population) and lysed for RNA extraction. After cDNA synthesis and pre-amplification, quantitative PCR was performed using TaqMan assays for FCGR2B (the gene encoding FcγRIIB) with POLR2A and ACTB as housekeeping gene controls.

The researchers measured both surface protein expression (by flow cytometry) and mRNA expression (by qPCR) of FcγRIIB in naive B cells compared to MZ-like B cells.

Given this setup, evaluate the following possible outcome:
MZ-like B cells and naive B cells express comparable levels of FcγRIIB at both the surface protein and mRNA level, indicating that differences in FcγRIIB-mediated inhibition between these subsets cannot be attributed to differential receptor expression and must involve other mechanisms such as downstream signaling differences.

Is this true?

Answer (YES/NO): NO